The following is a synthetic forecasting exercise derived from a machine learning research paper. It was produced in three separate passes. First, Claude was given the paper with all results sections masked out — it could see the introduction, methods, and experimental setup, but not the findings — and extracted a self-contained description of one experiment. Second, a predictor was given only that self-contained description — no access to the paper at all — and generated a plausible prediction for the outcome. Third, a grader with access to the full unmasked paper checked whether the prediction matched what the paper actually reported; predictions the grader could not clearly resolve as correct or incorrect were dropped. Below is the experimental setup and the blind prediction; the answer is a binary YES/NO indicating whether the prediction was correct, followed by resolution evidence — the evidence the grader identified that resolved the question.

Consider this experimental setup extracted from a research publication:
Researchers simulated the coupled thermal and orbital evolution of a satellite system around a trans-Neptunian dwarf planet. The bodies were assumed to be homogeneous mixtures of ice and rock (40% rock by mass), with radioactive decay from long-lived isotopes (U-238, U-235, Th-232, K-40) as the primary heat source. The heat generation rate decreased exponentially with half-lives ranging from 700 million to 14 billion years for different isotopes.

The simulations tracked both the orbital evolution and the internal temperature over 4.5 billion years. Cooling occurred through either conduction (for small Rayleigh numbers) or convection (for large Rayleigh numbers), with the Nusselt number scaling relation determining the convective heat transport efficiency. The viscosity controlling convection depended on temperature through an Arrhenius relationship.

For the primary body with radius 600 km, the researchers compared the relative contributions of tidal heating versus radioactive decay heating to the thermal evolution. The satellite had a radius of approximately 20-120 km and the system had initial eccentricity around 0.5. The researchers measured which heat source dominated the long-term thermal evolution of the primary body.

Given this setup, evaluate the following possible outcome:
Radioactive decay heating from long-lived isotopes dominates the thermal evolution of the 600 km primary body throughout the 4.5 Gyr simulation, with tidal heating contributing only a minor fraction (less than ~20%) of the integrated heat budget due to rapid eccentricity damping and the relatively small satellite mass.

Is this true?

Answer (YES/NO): YES